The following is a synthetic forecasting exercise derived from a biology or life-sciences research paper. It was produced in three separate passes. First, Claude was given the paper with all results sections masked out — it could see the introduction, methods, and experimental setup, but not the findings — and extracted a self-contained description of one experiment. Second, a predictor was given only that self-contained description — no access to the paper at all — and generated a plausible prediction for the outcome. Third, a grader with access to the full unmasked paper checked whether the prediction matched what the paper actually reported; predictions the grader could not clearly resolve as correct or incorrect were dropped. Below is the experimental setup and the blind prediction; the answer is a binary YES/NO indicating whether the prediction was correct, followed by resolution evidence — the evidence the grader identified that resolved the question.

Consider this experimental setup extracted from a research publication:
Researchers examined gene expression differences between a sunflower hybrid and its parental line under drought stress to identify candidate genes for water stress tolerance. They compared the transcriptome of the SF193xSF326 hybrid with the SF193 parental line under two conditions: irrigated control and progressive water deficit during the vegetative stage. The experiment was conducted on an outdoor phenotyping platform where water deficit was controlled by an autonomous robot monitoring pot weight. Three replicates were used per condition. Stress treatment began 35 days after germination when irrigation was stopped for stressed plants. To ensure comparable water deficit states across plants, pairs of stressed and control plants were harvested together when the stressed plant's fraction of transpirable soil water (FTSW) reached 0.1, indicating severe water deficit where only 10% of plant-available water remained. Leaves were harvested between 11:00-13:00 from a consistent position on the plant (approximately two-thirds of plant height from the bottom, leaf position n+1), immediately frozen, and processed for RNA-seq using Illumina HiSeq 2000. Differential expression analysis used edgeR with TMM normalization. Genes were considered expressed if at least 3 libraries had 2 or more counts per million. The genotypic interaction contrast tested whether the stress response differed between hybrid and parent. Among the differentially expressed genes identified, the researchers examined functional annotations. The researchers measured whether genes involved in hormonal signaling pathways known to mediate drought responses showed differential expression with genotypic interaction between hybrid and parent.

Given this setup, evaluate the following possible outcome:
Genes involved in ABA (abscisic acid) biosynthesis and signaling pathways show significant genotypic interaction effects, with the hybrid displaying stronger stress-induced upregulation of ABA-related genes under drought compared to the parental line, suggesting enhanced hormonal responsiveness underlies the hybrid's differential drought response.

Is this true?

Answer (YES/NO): NO